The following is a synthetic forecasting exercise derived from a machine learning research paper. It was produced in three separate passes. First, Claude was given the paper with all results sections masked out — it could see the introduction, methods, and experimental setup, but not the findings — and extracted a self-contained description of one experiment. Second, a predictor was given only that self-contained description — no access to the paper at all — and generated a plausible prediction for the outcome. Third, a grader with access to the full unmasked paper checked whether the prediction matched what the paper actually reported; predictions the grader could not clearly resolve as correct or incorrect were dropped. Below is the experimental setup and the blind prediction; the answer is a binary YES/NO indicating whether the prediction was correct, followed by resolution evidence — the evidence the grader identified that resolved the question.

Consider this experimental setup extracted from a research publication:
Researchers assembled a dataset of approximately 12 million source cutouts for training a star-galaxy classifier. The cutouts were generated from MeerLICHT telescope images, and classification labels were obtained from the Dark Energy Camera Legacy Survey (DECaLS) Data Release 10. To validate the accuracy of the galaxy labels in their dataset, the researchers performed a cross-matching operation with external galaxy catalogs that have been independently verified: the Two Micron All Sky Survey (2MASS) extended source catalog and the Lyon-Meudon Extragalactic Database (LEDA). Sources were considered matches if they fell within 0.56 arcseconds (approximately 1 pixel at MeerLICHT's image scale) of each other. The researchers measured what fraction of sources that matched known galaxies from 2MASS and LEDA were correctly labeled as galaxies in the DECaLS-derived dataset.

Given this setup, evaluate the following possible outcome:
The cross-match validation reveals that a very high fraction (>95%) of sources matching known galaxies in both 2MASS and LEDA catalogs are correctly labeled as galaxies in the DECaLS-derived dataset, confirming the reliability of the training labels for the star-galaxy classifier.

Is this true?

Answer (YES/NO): YES